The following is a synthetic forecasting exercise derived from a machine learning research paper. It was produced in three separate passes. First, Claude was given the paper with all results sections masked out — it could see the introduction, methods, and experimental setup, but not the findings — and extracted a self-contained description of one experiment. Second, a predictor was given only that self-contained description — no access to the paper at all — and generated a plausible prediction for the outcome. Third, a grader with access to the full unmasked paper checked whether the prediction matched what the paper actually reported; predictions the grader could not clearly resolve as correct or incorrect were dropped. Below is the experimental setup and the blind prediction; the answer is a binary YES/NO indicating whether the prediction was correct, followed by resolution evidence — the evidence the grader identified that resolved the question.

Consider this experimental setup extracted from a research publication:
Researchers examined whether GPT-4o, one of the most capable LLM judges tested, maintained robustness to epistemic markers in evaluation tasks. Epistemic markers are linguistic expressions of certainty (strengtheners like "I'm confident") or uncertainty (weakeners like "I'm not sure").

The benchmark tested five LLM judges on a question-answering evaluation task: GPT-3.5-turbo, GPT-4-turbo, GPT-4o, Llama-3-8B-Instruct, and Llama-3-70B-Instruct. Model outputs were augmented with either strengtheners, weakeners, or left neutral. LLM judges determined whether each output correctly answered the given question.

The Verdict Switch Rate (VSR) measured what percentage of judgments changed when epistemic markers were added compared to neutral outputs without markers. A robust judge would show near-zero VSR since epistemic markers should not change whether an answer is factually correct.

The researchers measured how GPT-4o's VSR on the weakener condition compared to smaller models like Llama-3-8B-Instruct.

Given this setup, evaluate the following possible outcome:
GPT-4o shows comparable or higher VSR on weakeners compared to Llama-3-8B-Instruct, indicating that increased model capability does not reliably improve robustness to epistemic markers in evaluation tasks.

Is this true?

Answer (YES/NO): NO